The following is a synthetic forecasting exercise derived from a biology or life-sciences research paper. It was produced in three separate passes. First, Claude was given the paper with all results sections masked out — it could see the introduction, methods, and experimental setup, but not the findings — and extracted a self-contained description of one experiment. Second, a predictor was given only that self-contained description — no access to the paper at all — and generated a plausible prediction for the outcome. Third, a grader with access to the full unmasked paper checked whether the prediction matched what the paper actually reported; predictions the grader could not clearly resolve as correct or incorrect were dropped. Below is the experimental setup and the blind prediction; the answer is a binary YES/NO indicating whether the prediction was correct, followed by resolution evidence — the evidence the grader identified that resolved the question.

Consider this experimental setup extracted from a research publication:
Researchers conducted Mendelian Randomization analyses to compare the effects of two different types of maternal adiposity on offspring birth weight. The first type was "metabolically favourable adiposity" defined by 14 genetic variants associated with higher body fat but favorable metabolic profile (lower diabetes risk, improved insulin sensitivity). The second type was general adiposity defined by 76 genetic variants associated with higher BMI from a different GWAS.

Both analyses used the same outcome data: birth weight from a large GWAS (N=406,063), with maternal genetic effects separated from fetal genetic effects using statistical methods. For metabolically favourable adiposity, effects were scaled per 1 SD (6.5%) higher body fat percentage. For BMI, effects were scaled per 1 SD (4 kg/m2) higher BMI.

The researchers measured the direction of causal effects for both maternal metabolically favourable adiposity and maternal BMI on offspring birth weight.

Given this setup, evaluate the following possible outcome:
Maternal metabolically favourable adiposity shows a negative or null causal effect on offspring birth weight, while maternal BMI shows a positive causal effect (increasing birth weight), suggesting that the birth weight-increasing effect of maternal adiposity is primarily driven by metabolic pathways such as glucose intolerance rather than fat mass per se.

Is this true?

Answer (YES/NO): YES